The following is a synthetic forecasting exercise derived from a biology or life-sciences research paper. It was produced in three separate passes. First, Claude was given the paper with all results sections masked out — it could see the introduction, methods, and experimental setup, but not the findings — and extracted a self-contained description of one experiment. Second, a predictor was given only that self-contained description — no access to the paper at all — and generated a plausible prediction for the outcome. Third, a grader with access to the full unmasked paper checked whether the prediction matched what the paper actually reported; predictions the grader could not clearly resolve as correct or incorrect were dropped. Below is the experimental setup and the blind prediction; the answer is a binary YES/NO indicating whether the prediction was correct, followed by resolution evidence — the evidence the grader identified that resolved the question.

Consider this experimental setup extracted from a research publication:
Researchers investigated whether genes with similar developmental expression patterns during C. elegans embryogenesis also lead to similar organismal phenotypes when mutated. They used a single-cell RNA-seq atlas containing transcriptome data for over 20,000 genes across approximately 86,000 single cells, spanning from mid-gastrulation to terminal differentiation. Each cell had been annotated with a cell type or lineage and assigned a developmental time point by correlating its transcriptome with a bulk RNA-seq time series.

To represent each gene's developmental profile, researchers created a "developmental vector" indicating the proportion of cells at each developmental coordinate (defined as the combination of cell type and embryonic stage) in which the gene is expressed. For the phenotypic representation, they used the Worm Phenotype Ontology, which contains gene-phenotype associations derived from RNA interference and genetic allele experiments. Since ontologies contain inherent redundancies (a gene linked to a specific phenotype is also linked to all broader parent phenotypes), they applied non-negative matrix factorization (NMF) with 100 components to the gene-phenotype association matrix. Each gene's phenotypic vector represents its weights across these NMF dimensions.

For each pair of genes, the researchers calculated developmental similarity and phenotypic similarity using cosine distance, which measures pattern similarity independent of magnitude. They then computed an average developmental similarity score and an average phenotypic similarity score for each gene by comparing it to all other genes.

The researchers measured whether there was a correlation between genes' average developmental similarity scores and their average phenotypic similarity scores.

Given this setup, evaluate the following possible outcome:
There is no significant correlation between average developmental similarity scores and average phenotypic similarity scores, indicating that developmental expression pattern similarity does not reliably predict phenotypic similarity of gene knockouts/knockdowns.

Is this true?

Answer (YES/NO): NO